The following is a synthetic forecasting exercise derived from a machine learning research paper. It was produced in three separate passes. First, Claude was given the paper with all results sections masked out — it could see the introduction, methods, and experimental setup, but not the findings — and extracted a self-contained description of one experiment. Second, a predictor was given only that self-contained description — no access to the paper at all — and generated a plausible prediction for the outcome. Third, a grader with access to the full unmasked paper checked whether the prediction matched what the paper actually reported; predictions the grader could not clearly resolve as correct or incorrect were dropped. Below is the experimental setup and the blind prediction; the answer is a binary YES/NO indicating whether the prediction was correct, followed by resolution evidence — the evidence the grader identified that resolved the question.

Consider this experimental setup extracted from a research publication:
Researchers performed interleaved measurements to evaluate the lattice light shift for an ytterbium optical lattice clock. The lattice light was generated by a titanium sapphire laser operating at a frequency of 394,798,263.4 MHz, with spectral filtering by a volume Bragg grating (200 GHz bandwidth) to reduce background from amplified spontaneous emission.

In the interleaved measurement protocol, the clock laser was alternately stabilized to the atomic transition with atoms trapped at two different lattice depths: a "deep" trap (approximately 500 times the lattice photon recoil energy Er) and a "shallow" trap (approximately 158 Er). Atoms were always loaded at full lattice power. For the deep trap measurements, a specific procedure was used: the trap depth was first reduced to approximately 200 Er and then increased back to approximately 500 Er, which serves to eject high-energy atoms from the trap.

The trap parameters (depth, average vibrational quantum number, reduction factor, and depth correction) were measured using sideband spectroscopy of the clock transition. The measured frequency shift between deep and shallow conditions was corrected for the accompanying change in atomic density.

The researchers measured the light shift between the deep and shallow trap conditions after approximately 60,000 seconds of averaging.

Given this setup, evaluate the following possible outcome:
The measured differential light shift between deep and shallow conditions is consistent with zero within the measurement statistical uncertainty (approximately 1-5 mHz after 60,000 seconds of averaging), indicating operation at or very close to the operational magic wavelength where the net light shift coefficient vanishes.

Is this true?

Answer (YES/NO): NO